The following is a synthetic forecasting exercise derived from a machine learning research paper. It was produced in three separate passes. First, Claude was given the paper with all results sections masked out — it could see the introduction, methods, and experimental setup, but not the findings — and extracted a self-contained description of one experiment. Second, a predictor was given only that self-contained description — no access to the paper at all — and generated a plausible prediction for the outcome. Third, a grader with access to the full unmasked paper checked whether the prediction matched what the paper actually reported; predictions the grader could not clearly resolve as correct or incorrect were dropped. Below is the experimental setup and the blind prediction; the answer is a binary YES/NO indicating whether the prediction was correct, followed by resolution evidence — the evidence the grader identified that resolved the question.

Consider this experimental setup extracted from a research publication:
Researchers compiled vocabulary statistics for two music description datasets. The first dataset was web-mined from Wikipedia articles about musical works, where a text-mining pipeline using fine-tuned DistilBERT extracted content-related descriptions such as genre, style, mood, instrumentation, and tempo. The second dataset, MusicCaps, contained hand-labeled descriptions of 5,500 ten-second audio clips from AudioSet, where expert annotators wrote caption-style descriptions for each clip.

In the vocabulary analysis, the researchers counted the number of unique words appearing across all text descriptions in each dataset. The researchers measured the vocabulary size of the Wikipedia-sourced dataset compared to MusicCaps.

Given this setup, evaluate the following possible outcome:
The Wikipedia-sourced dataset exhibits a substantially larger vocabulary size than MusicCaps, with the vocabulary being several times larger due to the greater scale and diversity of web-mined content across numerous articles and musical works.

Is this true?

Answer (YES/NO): NO